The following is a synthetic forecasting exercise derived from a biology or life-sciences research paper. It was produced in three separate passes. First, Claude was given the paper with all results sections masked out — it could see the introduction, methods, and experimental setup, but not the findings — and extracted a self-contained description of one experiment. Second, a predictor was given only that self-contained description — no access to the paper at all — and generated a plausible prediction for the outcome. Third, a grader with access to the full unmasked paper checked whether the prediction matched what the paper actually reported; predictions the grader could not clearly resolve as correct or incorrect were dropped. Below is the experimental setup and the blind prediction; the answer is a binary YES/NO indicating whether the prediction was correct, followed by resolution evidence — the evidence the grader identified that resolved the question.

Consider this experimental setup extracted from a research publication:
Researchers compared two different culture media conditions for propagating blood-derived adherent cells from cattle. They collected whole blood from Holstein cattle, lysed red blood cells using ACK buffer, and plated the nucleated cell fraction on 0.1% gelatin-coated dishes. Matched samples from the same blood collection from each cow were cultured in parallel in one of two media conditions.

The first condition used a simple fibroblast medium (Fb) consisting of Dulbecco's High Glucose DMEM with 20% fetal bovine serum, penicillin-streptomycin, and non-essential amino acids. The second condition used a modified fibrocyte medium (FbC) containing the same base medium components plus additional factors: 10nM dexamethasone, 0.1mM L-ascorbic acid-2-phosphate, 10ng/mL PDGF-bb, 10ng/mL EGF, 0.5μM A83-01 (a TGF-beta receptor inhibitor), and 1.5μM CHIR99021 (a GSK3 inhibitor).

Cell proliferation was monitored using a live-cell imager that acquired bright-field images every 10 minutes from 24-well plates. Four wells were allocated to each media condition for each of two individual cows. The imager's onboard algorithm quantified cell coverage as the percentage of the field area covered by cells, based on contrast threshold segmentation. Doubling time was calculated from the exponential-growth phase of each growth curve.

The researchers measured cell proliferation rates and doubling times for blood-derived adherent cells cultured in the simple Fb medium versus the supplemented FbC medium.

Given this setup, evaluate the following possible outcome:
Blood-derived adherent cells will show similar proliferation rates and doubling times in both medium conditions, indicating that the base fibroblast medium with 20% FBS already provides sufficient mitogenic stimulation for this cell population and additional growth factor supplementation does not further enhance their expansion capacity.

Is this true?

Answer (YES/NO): NO